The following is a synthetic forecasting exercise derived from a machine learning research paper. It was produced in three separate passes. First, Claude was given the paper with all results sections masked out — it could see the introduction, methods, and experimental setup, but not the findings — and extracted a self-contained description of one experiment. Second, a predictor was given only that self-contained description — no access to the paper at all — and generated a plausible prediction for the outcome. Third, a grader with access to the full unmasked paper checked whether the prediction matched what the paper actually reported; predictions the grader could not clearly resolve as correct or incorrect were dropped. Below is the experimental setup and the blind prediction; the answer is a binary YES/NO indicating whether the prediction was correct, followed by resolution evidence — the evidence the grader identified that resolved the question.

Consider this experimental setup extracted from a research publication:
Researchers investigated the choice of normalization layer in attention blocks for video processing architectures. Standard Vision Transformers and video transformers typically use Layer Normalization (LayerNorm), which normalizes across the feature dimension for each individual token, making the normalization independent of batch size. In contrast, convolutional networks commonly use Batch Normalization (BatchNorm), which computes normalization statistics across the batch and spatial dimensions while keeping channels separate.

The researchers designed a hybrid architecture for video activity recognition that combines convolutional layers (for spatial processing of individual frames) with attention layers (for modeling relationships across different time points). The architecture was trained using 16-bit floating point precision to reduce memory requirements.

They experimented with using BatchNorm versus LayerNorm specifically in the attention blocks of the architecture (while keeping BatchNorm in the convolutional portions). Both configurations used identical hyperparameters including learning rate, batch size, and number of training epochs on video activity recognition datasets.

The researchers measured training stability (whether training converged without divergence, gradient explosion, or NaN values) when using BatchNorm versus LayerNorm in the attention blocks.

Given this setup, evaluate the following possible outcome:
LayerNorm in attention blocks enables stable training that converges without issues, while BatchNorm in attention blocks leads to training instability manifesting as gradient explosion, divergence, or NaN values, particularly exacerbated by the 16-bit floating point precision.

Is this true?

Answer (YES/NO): NO